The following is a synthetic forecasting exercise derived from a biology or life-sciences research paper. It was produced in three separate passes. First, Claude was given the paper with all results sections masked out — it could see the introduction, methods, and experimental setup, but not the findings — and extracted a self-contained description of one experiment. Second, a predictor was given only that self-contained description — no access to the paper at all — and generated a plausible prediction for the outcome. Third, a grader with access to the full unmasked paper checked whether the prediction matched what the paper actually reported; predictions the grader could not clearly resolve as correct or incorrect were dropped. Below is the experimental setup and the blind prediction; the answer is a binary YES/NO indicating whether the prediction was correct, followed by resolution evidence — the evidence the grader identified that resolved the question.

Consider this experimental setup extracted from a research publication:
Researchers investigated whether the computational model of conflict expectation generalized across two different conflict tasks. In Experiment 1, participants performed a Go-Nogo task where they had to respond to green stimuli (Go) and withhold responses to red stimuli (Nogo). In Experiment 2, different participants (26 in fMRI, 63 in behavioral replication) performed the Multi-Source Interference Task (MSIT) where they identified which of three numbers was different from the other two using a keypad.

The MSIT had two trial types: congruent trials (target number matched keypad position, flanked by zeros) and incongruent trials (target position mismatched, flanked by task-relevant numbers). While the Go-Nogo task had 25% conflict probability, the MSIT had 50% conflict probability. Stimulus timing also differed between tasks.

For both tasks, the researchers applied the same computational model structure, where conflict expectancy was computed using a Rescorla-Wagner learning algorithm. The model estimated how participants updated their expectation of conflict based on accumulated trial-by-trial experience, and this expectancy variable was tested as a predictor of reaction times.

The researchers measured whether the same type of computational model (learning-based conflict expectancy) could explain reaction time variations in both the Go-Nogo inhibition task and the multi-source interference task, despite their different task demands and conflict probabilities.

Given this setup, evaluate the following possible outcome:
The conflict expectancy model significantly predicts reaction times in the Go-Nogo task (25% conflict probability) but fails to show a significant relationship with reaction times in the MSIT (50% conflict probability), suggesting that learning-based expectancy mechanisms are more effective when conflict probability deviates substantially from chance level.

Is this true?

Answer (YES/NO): NO